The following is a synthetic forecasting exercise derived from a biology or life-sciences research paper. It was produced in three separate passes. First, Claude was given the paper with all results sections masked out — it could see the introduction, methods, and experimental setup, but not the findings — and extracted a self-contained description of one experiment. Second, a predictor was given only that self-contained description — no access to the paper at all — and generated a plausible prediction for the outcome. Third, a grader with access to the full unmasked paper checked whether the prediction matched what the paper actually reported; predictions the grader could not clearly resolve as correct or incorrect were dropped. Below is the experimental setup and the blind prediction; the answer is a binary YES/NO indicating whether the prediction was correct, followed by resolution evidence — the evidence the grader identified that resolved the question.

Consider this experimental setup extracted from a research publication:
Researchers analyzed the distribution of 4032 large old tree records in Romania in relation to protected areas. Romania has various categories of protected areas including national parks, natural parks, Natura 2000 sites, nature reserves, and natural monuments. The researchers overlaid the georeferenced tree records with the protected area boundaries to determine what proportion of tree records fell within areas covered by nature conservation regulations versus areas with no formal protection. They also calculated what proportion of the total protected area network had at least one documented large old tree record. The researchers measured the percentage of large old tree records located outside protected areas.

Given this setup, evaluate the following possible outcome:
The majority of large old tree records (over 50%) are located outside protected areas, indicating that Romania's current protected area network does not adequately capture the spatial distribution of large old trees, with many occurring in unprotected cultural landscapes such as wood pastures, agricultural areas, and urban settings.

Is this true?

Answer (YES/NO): NO